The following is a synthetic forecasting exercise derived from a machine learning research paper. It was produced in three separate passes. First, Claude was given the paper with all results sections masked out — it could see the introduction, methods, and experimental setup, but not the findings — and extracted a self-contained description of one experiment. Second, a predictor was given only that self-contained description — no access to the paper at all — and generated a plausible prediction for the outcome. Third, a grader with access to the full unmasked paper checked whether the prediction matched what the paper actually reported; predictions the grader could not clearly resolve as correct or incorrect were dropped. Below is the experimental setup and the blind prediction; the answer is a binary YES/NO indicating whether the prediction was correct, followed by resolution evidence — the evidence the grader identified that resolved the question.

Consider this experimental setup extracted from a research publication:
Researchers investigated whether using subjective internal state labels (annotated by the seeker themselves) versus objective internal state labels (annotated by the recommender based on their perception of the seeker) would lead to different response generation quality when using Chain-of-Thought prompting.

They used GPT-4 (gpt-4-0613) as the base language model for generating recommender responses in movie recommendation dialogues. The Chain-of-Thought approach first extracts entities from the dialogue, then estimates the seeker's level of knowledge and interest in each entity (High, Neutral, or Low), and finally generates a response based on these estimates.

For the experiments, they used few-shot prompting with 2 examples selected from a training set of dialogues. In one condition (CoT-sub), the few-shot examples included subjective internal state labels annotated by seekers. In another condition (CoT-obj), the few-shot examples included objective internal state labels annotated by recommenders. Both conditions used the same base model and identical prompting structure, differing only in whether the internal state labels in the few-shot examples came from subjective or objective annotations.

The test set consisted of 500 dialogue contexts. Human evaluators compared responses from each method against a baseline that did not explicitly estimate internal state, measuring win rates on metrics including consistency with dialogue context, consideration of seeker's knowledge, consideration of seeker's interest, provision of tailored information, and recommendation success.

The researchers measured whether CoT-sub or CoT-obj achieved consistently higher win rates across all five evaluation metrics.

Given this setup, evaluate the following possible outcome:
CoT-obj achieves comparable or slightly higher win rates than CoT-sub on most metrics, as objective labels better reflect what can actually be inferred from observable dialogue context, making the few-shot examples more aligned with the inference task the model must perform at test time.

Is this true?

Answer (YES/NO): NO